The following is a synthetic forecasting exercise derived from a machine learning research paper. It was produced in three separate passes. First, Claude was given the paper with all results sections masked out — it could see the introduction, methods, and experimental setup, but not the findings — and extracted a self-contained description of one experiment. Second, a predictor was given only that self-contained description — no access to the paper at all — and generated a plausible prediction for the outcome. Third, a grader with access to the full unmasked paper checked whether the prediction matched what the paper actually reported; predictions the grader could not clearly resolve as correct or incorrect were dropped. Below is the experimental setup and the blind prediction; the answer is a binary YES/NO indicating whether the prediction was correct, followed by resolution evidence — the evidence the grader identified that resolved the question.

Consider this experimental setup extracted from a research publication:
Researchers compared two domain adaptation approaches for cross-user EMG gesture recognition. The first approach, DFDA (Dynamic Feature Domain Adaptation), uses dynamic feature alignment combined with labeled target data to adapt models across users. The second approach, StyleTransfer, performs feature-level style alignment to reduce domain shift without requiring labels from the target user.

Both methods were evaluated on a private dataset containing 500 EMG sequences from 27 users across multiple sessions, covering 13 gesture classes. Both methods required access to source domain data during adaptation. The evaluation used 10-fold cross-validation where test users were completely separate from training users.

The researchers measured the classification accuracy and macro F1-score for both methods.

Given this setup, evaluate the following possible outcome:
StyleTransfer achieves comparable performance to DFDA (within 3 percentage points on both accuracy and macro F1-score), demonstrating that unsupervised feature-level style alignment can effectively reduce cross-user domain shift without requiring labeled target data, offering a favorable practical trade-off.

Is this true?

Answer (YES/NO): YES